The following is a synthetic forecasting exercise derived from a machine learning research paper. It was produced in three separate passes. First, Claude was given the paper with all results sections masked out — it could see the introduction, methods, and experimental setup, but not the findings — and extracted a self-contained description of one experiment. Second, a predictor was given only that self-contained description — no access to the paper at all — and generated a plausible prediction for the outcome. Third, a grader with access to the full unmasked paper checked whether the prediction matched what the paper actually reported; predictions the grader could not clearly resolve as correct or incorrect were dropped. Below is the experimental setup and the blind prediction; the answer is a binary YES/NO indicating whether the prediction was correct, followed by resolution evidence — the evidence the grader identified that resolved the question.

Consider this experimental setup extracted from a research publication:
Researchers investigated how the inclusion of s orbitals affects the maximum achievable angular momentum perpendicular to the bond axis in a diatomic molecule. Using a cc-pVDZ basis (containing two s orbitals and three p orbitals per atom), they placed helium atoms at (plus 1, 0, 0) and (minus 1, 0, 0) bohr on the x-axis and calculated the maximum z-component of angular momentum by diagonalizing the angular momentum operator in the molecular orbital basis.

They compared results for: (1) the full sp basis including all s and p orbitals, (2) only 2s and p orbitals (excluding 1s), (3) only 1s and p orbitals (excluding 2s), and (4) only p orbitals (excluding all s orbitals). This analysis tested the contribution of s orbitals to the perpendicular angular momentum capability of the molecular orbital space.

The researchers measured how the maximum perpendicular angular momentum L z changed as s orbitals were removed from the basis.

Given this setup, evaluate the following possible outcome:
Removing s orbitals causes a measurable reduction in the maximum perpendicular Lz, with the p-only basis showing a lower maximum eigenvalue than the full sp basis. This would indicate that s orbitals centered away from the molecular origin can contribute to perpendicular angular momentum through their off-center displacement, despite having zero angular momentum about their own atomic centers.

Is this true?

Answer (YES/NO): YES